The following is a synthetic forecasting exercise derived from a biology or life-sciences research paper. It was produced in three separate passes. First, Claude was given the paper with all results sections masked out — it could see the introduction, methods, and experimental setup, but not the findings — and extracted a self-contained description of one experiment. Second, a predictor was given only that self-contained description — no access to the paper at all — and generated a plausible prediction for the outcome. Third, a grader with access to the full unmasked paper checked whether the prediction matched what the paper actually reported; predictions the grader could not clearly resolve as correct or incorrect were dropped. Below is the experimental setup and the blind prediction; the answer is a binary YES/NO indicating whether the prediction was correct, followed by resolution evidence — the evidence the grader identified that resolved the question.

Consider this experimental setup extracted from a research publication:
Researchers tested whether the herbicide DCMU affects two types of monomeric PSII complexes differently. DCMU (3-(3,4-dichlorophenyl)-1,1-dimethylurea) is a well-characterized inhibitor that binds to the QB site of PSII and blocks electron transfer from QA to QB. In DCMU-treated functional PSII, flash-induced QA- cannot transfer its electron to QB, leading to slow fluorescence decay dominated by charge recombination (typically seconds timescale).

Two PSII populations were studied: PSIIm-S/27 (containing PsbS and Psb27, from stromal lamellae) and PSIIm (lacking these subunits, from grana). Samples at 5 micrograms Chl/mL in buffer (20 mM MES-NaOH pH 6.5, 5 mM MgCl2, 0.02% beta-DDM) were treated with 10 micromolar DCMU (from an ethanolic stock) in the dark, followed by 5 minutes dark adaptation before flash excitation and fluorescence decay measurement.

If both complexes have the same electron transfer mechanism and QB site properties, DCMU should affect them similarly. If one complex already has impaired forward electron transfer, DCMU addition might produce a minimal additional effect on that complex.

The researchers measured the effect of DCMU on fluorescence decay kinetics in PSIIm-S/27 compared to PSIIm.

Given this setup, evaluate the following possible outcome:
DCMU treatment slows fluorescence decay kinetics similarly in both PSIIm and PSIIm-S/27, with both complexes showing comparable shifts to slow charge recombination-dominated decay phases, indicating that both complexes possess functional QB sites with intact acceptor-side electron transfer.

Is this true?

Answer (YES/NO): NO